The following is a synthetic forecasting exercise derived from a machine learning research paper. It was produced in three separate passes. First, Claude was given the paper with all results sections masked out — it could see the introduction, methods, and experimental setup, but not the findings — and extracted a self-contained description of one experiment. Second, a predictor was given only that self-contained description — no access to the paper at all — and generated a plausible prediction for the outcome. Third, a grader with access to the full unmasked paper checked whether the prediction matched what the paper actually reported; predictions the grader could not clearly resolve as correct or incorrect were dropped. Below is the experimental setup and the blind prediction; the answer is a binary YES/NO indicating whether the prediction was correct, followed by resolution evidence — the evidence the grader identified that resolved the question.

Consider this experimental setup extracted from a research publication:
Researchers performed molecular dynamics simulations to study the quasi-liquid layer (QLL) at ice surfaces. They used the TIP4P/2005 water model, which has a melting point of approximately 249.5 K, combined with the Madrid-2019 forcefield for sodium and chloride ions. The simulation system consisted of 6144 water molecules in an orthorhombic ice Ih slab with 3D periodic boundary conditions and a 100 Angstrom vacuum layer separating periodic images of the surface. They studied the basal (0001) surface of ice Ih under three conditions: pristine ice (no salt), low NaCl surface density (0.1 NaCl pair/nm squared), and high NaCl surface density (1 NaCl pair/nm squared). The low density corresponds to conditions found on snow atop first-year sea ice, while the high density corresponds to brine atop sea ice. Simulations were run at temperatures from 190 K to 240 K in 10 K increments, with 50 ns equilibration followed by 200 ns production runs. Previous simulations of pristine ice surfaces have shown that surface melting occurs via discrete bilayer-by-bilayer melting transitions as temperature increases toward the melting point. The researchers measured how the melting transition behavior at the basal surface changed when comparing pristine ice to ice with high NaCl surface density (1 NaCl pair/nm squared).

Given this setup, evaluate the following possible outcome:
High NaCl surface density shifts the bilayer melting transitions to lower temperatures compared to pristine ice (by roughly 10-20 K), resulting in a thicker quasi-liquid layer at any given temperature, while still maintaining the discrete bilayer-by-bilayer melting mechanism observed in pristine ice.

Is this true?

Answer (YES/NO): NO